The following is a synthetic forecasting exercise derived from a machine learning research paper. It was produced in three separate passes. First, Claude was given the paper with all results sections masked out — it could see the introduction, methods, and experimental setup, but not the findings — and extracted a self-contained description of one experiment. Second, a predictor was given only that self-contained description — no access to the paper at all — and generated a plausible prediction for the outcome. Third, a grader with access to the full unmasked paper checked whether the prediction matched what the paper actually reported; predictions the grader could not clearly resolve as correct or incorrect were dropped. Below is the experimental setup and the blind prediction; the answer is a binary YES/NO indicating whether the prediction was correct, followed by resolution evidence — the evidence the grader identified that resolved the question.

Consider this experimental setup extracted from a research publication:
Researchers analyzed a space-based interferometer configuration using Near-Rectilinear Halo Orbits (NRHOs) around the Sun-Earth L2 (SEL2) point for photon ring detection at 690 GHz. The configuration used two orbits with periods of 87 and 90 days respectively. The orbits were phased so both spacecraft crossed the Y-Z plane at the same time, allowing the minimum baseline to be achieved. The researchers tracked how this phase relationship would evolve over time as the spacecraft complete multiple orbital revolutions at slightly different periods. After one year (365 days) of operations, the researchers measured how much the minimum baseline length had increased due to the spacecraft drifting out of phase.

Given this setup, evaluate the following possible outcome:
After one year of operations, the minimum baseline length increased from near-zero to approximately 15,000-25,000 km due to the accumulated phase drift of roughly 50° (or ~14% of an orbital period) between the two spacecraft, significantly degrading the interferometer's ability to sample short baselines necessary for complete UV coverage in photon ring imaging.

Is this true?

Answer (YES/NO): NO